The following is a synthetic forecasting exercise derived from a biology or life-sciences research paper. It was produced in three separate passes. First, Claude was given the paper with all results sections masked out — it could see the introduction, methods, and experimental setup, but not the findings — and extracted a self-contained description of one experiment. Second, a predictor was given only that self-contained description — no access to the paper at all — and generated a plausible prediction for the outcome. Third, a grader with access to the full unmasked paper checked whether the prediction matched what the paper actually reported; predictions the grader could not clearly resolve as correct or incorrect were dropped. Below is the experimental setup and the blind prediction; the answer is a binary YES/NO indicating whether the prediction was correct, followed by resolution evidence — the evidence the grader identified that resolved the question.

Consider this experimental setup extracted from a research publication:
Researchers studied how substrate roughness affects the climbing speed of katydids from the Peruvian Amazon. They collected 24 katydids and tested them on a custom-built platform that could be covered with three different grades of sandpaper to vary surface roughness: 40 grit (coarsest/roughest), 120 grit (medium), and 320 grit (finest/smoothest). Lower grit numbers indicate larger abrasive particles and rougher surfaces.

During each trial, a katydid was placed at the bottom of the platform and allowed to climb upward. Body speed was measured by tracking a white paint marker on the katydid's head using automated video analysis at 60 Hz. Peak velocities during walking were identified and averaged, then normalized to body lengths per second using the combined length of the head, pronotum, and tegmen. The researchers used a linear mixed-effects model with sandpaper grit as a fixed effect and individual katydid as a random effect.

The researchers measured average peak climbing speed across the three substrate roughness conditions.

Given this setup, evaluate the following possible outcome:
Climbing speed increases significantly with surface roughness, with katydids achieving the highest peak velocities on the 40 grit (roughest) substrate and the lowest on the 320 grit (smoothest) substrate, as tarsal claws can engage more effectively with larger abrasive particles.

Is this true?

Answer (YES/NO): NO